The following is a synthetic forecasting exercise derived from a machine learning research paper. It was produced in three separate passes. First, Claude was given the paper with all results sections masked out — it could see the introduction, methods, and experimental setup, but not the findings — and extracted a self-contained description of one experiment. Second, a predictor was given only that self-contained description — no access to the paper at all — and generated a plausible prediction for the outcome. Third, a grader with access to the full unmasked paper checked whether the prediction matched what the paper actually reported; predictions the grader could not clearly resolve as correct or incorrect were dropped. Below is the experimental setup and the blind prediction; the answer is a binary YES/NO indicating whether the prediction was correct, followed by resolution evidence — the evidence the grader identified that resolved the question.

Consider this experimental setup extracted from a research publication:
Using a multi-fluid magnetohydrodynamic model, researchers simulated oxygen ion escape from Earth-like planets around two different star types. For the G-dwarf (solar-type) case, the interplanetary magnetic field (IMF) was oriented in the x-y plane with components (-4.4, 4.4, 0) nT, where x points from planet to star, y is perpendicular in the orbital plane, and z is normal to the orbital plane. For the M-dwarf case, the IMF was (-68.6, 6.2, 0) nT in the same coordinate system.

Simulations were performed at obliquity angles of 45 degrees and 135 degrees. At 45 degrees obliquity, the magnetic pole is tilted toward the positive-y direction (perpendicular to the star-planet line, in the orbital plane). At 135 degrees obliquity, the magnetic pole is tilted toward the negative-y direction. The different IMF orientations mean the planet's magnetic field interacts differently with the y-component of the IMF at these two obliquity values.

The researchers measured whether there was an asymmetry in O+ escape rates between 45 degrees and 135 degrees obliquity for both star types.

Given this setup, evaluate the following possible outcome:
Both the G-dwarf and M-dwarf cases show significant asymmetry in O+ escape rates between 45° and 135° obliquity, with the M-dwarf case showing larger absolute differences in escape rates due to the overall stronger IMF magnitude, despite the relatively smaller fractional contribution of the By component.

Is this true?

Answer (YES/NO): NO